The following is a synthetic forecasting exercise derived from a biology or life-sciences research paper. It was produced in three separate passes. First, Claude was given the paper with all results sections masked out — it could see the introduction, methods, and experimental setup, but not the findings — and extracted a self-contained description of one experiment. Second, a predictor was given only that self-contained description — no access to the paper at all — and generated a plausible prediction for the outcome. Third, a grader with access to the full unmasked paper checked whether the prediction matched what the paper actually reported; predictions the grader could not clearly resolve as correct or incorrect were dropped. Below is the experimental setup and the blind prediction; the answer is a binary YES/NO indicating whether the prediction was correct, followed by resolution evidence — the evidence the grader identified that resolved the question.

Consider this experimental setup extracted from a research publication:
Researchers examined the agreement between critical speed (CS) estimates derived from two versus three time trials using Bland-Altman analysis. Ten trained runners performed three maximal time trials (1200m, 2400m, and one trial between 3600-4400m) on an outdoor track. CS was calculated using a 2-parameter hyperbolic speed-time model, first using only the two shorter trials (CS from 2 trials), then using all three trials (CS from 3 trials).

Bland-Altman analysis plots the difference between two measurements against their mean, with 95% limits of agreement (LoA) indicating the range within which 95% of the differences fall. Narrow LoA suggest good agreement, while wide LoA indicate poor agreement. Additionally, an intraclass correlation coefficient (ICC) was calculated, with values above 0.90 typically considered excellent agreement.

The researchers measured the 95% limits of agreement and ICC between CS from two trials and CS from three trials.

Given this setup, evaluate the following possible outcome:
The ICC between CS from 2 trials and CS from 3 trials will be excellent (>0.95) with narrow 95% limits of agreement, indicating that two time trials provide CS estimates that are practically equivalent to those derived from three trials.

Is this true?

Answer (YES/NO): YES